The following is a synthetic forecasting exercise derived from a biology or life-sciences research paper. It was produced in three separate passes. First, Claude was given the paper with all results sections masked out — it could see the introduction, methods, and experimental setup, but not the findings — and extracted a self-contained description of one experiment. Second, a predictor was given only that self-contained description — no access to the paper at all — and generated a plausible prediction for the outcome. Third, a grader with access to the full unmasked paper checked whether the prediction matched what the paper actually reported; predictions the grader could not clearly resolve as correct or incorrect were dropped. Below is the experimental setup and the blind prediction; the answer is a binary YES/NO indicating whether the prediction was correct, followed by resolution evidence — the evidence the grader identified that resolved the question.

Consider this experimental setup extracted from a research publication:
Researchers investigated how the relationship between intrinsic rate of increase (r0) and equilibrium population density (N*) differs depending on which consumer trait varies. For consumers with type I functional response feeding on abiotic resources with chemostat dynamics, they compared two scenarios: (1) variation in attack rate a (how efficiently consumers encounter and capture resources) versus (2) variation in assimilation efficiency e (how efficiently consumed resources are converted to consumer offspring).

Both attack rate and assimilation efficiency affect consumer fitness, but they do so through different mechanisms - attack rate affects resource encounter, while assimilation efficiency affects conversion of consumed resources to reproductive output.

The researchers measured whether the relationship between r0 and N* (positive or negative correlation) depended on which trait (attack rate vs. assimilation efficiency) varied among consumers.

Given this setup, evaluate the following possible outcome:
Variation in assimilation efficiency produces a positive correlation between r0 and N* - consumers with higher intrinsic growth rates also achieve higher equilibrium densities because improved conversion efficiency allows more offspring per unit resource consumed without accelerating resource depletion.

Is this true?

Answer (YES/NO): YES